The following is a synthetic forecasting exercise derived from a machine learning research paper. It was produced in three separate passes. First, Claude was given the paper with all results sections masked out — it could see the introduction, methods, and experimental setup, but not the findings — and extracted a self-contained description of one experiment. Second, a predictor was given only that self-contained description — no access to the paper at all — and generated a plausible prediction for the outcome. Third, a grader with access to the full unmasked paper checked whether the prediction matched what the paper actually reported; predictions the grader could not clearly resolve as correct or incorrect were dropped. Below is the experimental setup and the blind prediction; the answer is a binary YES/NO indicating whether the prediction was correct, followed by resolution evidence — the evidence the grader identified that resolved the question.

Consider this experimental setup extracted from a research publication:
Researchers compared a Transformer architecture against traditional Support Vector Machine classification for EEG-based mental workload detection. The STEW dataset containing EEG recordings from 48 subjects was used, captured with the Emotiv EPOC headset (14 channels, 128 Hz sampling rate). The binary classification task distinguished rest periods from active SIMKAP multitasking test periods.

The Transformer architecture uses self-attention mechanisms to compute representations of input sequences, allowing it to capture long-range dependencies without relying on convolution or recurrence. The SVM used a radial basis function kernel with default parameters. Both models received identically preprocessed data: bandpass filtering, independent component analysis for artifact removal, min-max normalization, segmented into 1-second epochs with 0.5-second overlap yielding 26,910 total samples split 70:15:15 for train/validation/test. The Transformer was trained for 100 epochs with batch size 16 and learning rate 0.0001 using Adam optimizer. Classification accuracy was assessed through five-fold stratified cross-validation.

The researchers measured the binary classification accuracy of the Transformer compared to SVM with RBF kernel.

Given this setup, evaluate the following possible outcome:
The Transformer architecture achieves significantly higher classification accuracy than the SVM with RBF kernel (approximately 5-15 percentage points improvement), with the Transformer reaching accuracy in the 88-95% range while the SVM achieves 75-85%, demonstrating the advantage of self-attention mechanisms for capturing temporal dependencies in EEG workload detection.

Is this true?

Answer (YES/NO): YES